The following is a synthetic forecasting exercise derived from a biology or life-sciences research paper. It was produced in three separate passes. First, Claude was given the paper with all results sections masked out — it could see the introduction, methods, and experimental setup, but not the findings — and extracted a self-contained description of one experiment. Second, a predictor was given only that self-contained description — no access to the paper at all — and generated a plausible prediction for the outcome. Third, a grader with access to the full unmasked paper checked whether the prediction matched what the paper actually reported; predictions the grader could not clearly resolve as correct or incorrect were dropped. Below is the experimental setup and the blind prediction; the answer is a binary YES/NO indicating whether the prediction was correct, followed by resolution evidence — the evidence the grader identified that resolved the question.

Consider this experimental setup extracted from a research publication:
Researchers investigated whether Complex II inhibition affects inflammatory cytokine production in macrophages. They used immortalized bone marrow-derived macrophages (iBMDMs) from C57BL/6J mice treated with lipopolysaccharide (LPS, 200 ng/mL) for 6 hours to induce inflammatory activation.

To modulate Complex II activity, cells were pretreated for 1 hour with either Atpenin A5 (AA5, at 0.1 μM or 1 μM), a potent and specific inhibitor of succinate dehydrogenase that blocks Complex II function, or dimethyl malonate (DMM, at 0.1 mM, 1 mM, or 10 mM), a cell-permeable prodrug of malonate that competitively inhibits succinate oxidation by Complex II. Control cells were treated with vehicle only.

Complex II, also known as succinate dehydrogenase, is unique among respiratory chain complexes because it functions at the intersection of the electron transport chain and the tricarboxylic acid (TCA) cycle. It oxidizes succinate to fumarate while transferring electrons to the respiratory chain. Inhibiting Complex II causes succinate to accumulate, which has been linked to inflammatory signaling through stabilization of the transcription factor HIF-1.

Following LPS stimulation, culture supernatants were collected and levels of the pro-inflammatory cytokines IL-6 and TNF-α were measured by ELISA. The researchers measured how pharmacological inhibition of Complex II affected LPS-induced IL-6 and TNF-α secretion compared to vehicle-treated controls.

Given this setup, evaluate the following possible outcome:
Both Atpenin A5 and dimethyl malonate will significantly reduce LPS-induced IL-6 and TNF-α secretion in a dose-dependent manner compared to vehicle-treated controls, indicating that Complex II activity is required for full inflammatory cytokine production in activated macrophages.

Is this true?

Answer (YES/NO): NO